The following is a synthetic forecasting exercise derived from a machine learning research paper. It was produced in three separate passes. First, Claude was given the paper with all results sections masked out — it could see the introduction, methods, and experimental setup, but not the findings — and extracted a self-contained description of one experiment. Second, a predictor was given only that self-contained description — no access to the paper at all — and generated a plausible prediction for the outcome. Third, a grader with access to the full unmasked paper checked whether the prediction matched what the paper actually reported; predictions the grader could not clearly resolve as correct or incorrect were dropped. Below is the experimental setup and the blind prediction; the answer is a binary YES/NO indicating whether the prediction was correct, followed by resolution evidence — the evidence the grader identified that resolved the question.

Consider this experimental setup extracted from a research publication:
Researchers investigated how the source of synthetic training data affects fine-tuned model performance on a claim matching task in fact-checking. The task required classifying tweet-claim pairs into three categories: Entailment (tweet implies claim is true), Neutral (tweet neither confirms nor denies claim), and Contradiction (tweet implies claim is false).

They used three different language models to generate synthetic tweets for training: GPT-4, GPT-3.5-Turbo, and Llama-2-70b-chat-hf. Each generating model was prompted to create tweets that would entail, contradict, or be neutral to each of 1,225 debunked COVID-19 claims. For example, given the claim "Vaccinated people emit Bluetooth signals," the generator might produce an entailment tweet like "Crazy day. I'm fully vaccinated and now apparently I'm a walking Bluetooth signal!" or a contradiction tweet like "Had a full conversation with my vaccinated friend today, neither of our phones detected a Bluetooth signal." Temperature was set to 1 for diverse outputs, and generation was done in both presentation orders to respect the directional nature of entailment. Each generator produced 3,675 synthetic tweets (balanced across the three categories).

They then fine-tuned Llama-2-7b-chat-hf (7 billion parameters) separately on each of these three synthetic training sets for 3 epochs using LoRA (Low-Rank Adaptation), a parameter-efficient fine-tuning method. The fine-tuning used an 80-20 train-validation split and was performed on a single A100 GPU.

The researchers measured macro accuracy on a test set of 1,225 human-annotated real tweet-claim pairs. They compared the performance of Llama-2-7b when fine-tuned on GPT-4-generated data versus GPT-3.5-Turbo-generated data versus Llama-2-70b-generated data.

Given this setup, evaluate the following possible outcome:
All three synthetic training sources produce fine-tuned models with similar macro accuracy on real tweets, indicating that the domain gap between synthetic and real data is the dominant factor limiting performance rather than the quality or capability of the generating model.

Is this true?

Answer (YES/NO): NO